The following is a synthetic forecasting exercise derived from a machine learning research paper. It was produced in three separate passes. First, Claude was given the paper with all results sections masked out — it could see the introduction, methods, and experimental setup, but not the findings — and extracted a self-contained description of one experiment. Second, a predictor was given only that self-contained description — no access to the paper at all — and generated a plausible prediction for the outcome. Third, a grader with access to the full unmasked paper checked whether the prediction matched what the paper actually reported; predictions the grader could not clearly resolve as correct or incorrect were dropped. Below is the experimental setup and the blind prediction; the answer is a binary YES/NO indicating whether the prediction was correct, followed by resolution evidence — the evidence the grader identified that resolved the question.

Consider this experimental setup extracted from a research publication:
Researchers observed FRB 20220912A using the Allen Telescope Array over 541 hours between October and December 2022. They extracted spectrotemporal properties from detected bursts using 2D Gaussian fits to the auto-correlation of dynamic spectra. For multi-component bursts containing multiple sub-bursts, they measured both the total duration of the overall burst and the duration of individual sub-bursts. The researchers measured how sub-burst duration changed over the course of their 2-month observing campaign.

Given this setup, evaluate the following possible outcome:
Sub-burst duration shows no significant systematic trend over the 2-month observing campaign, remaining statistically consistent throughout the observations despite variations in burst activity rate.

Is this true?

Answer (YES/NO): YES